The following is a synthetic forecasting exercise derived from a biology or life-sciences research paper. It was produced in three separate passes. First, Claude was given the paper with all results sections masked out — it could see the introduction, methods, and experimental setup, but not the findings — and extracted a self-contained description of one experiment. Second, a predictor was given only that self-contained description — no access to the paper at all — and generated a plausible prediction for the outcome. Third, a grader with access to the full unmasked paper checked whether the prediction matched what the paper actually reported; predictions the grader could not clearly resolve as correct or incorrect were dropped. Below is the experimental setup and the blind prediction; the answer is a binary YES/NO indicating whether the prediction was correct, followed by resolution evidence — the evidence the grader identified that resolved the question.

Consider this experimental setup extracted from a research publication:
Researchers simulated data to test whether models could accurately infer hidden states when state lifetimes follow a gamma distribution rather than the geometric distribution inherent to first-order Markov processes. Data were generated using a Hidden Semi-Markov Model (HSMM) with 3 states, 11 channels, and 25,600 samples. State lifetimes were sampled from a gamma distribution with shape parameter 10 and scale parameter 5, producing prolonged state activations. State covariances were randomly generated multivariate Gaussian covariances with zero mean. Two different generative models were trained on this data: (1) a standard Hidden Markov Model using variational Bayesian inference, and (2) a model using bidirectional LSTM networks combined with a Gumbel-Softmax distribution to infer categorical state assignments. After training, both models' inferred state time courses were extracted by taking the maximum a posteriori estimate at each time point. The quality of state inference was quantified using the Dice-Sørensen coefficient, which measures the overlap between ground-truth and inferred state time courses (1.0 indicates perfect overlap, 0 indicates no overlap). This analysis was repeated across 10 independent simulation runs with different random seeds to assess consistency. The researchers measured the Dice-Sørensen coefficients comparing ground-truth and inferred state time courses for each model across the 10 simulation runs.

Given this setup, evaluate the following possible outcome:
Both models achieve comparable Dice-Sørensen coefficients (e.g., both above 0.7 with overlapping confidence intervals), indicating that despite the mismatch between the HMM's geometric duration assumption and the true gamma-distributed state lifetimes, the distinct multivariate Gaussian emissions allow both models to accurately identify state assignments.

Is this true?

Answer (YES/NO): YES